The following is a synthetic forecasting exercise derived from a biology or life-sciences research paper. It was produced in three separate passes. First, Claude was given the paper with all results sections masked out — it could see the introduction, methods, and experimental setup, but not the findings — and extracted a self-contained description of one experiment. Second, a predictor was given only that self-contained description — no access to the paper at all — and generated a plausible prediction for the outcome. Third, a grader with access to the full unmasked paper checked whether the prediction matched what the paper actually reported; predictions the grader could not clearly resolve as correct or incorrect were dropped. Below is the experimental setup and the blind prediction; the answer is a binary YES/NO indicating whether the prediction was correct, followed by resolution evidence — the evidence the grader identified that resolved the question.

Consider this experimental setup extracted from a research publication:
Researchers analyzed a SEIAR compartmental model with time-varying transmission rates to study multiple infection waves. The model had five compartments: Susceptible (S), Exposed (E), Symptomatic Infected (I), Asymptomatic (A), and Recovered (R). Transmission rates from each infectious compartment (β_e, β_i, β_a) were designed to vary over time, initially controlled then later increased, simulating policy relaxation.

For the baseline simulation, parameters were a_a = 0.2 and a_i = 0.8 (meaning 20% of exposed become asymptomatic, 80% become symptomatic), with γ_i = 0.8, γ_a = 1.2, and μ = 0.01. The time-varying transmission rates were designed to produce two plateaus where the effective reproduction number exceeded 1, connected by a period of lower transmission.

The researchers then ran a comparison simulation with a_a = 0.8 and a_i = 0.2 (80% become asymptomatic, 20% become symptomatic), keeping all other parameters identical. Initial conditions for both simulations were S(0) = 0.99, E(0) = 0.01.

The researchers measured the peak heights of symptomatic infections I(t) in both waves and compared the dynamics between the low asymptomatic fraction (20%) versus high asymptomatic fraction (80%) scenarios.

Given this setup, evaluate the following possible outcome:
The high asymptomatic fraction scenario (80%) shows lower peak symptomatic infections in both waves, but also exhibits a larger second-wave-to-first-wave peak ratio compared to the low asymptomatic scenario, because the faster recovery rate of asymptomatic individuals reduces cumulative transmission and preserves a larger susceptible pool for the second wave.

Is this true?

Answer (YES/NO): NO